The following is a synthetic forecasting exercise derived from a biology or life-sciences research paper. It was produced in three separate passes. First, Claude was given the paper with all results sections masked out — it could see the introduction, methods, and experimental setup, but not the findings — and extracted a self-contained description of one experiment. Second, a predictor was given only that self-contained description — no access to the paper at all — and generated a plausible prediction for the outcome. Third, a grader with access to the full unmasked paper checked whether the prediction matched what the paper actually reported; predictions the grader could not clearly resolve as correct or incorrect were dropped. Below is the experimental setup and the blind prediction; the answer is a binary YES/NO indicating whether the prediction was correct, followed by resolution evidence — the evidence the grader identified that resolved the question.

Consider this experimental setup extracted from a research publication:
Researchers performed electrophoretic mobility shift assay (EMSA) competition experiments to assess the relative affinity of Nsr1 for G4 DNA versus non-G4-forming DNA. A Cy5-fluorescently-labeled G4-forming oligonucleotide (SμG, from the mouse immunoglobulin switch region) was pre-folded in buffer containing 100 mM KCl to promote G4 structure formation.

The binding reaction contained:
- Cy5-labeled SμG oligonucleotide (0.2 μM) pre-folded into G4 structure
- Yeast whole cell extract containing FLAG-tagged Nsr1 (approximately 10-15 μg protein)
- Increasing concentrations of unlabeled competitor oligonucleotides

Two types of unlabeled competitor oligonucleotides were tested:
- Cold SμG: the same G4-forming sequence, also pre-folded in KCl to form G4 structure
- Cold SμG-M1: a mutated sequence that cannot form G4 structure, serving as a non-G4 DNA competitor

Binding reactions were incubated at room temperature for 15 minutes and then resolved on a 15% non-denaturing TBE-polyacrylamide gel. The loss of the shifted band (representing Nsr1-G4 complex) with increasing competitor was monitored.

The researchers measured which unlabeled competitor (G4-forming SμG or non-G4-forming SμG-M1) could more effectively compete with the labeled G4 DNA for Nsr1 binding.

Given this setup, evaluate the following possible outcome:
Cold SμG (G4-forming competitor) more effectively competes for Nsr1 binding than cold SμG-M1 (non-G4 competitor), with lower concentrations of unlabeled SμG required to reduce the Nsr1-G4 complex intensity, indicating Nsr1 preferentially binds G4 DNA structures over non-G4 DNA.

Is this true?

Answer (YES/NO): YES